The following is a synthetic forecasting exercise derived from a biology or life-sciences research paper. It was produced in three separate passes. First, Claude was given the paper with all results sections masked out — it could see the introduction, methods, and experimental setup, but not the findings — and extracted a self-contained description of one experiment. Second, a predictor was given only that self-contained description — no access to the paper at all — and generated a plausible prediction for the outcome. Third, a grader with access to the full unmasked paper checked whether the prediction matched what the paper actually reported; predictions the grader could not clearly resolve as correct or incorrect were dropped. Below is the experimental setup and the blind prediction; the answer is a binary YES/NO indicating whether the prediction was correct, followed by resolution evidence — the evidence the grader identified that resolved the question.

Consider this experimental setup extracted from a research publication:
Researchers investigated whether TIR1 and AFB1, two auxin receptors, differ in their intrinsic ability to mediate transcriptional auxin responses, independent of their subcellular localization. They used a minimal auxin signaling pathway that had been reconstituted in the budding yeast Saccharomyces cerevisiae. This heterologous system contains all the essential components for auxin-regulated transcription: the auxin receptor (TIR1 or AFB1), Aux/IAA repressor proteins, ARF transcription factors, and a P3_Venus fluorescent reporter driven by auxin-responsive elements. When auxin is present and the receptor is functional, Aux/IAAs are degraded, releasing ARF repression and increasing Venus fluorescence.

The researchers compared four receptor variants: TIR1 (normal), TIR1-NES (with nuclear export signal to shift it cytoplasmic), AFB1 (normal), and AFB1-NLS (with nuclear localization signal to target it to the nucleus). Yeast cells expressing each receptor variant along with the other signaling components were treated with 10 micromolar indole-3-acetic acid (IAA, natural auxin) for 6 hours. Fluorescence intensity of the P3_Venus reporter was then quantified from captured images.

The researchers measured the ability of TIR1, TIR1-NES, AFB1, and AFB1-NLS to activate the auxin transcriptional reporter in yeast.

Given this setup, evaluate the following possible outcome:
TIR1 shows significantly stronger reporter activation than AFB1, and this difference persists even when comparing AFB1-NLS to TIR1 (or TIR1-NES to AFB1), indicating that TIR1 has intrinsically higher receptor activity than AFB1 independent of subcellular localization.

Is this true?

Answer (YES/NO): YES